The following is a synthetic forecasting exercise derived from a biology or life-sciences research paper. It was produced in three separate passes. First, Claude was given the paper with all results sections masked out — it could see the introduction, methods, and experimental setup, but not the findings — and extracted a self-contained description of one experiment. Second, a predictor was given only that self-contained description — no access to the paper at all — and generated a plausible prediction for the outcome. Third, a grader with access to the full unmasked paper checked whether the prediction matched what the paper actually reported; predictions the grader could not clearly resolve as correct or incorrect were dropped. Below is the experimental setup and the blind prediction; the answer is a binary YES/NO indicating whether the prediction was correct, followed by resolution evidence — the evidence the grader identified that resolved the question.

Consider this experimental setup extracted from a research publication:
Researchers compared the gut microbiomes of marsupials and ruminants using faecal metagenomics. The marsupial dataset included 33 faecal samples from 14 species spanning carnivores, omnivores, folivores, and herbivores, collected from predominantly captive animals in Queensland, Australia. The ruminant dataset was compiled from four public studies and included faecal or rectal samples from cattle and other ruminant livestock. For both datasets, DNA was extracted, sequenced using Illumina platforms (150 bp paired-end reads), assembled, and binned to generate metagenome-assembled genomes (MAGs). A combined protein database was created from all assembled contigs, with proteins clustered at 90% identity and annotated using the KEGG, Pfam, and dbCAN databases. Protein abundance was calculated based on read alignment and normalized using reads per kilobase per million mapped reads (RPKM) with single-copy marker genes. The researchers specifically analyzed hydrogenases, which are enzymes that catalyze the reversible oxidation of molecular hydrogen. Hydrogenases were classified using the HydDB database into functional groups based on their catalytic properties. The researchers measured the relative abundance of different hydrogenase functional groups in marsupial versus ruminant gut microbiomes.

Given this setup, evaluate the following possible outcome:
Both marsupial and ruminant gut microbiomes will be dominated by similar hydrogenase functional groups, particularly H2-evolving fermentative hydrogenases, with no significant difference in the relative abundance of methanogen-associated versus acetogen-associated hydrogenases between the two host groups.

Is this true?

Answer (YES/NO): NO